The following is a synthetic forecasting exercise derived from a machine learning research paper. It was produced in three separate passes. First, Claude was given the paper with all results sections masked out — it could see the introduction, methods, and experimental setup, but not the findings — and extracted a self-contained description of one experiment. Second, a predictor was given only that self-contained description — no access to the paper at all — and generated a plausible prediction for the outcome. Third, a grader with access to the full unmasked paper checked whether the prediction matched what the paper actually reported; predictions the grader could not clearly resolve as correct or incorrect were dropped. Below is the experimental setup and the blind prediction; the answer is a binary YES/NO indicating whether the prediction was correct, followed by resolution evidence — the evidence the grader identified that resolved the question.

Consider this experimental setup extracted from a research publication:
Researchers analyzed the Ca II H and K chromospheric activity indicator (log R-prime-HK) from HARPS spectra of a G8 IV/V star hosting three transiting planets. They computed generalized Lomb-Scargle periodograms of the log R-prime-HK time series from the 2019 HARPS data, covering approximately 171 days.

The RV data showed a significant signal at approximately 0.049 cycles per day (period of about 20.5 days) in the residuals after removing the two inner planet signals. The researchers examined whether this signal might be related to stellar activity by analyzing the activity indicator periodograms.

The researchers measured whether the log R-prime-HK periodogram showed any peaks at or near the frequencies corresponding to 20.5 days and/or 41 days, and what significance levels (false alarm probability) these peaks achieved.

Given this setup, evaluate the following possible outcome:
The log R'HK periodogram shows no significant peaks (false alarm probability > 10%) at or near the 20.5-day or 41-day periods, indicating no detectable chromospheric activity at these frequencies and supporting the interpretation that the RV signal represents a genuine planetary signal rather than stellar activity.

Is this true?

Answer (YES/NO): NO